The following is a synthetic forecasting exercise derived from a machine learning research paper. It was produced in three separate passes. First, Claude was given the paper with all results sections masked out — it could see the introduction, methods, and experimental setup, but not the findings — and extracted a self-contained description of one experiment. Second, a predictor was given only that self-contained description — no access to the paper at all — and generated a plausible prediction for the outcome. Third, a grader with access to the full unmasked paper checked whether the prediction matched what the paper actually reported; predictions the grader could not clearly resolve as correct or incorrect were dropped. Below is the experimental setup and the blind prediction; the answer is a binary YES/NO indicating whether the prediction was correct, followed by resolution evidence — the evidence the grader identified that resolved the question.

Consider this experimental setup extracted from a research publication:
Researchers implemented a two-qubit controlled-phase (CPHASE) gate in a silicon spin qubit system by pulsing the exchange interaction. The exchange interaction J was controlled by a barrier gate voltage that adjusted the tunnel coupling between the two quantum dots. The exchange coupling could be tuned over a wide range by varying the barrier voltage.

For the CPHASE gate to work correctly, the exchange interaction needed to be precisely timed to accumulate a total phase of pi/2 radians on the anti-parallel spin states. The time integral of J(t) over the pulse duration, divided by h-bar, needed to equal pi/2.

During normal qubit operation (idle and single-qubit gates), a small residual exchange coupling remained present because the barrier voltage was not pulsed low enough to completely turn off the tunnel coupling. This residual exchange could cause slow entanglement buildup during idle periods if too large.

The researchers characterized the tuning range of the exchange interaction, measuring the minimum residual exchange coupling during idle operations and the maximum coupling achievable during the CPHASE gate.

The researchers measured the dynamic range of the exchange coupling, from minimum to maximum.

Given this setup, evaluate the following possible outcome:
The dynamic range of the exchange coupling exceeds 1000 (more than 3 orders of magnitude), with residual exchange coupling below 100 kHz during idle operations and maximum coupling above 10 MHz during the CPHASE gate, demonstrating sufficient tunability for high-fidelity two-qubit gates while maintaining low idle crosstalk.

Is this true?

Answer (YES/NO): NO